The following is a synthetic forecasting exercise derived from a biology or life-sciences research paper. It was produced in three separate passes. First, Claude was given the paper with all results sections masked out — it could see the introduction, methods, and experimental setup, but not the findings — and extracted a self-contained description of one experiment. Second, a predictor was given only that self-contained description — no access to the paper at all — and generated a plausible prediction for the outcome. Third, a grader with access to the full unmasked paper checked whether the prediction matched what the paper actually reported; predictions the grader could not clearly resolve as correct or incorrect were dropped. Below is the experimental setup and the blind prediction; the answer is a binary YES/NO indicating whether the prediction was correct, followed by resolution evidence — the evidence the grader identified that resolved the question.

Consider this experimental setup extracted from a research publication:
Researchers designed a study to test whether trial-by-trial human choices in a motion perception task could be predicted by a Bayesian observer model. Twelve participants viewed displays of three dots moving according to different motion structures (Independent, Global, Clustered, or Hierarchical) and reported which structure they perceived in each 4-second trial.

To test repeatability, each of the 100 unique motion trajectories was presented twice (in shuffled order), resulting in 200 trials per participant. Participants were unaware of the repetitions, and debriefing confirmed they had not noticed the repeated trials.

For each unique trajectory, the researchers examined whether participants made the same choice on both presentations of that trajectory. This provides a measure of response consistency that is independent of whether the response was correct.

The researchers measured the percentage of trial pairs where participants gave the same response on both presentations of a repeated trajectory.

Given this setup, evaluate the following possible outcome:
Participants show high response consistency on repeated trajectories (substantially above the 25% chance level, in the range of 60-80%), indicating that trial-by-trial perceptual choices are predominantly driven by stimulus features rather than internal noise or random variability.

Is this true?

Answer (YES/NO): YES